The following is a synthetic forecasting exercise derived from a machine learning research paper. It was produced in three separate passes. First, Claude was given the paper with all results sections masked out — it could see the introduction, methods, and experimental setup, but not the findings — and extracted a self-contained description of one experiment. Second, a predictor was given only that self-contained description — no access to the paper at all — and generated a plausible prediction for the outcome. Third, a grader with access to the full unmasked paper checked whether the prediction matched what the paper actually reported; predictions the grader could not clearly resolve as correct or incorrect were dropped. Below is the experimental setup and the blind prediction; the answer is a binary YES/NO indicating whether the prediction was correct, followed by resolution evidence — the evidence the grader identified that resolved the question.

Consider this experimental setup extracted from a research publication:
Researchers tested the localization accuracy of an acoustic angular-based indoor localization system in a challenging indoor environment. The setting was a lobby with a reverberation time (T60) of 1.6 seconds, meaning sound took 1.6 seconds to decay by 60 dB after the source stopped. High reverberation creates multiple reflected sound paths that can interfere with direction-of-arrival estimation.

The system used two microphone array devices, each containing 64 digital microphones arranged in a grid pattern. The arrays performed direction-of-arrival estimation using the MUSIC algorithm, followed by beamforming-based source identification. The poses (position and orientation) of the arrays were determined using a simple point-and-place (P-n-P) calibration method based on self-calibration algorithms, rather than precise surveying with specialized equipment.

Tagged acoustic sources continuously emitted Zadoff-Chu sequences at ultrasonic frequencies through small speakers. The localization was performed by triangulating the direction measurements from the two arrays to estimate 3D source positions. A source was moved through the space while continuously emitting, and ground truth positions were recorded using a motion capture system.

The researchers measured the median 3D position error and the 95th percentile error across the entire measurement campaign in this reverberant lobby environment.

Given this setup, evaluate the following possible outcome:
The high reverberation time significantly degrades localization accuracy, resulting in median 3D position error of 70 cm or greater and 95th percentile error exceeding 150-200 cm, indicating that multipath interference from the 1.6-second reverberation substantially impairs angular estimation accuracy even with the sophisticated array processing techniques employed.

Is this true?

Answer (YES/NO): NO